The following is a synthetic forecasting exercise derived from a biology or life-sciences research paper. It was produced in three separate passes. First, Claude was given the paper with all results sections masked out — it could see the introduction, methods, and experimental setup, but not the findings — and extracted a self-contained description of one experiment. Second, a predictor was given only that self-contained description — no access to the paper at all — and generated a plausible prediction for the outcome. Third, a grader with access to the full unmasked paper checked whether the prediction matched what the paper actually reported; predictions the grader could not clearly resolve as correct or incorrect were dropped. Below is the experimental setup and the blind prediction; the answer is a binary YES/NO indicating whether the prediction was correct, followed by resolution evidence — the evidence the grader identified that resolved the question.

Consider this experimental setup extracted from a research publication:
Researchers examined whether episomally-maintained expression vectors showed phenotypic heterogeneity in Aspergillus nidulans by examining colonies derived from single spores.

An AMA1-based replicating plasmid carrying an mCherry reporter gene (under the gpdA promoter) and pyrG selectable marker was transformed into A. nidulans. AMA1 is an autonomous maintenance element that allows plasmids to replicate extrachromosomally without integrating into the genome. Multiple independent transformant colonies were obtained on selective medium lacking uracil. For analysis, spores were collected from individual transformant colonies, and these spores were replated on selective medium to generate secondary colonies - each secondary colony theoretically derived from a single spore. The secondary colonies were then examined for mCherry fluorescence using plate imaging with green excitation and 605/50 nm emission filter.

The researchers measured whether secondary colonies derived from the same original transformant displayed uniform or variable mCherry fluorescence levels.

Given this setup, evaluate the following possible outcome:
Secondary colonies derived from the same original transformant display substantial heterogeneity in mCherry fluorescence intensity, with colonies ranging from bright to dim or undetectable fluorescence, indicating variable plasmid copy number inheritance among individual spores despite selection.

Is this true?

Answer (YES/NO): YES